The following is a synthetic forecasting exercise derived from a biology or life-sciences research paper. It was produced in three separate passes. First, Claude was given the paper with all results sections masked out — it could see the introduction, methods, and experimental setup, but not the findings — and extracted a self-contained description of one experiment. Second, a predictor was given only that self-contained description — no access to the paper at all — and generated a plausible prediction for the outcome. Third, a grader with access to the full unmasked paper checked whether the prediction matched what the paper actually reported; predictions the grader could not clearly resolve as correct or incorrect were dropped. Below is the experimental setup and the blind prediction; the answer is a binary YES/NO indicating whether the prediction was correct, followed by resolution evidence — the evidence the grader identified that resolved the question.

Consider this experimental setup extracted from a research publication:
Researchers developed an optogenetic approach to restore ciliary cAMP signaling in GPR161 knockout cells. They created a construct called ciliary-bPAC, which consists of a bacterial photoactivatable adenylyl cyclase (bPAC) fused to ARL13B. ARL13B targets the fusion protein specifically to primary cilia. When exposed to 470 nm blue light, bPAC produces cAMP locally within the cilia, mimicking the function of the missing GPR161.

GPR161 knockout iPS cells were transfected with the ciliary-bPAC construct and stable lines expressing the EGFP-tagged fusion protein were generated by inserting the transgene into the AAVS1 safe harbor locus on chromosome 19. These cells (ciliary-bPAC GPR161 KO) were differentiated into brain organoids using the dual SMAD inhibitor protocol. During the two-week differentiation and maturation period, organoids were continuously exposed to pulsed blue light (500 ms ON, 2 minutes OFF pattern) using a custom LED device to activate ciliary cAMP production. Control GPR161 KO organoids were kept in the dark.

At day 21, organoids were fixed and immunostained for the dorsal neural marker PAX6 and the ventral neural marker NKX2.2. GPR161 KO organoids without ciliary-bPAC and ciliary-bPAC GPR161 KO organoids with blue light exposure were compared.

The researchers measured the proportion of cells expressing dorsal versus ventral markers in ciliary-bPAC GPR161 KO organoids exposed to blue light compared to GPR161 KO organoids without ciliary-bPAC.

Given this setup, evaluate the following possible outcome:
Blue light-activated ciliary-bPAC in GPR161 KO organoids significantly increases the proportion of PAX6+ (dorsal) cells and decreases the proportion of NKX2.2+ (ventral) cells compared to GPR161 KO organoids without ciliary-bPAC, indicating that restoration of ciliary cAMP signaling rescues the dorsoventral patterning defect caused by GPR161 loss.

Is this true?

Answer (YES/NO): YES